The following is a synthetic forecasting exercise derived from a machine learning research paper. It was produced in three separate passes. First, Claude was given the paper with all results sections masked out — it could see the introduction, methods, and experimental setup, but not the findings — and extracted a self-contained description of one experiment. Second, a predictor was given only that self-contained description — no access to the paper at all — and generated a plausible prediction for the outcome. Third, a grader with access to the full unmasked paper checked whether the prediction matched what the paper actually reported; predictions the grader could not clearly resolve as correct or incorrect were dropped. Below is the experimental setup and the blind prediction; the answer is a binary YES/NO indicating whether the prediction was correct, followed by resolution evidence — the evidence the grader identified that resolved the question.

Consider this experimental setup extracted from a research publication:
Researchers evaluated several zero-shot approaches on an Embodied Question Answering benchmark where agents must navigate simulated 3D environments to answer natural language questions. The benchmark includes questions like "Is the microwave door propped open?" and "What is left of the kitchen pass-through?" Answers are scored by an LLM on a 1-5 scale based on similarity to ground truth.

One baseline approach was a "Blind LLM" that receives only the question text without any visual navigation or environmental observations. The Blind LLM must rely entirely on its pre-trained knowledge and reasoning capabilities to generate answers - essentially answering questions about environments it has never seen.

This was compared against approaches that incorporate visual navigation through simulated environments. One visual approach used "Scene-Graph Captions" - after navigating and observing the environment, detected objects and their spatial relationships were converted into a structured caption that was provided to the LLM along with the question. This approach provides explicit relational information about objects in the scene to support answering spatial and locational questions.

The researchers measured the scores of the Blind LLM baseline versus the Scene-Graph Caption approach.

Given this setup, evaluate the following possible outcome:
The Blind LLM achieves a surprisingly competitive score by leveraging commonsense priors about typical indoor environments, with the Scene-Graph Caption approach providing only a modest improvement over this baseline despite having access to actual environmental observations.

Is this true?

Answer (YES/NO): NO